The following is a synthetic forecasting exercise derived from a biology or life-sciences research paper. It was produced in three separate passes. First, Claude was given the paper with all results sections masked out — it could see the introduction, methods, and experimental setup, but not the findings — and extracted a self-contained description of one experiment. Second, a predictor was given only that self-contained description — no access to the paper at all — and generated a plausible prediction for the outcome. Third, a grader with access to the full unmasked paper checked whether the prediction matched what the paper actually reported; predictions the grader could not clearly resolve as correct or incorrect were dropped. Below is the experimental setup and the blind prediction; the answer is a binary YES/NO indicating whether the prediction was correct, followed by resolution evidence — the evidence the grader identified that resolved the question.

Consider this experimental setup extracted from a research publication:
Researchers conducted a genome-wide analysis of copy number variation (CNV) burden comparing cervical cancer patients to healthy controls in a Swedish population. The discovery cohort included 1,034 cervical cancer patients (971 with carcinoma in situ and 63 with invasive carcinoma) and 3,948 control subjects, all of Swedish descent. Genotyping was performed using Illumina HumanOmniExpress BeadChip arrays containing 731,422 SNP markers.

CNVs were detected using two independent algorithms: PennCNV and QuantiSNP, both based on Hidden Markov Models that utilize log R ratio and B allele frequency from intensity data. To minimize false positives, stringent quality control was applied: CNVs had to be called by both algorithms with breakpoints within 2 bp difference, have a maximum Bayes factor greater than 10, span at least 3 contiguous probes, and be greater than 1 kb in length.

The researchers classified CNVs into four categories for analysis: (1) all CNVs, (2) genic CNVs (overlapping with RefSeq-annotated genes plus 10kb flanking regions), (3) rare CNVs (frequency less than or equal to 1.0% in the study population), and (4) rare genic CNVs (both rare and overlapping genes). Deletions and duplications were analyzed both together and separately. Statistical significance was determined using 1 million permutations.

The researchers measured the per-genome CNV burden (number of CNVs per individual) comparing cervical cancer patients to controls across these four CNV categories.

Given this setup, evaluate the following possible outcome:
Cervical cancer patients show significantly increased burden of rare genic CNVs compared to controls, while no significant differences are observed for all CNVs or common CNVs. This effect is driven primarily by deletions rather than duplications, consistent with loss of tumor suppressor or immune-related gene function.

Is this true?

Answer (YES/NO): NO